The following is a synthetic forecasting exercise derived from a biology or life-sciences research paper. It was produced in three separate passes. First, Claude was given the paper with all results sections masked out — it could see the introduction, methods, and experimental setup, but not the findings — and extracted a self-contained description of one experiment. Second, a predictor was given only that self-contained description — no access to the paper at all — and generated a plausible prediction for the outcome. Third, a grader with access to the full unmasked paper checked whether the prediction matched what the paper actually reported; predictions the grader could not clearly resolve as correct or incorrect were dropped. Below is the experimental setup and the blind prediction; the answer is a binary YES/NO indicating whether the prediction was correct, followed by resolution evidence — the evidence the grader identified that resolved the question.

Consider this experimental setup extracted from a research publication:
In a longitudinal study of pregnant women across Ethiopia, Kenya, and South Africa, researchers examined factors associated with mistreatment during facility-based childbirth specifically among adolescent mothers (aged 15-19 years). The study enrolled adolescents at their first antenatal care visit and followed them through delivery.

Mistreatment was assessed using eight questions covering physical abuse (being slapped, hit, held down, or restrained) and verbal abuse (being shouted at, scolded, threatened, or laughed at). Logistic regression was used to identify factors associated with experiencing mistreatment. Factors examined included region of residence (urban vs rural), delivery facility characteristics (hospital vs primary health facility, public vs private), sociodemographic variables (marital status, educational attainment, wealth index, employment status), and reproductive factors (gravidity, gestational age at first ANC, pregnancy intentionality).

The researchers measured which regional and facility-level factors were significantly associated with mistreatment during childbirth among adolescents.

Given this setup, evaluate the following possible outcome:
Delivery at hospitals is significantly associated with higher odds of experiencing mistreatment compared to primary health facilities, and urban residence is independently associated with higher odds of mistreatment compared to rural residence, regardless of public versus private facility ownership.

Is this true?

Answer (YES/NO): NO